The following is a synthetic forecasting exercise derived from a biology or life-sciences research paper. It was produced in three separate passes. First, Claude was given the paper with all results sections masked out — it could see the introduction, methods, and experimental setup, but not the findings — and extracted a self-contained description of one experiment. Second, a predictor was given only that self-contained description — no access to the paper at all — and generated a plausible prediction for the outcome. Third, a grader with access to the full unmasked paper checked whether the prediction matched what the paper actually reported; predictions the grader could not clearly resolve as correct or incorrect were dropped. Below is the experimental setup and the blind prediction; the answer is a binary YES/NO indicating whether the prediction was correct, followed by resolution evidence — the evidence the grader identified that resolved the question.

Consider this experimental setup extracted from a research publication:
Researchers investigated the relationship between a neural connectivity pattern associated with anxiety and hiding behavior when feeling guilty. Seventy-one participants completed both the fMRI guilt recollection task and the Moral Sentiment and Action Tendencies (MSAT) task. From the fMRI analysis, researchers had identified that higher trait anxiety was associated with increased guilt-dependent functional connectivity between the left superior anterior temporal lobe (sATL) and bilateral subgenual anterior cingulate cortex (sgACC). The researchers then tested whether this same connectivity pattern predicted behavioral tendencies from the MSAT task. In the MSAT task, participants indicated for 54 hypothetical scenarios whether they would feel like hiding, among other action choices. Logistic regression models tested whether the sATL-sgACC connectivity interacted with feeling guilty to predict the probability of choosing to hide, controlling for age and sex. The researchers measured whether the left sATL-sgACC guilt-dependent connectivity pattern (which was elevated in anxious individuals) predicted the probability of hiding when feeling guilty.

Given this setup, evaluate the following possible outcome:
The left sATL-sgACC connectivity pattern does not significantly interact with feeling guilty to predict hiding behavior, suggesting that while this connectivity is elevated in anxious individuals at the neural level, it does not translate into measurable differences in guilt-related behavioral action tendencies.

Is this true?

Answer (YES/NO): YES